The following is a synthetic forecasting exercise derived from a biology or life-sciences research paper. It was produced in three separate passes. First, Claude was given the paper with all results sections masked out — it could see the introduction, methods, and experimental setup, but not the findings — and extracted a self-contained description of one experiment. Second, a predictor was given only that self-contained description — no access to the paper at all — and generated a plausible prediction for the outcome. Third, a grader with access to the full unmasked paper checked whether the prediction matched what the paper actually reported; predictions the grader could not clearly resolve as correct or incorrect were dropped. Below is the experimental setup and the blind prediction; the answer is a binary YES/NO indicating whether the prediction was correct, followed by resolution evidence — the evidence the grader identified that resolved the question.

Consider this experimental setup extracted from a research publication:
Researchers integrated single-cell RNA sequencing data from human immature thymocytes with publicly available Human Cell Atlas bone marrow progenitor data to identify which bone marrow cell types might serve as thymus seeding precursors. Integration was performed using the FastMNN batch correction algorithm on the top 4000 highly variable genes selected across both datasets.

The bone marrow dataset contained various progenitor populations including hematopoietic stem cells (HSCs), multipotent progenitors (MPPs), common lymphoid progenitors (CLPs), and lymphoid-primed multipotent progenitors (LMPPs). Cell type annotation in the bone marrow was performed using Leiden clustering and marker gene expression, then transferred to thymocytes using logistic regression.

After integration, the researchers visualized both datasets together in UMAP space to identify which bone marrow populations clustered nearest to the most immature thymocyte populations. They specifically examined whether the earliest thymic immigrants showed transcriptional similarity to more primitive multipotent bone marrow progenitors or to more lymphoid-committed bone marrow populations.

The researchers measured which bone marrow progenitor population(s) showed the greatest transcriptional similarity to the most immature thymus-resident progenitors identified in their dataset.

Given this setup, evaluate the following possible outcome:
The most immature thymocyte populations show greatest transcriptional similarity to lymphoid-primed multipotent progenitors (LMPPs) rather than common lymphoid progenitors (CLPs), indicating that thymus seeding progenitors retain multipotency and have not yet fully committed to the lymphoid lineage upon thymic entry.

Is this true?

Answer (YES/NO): NO